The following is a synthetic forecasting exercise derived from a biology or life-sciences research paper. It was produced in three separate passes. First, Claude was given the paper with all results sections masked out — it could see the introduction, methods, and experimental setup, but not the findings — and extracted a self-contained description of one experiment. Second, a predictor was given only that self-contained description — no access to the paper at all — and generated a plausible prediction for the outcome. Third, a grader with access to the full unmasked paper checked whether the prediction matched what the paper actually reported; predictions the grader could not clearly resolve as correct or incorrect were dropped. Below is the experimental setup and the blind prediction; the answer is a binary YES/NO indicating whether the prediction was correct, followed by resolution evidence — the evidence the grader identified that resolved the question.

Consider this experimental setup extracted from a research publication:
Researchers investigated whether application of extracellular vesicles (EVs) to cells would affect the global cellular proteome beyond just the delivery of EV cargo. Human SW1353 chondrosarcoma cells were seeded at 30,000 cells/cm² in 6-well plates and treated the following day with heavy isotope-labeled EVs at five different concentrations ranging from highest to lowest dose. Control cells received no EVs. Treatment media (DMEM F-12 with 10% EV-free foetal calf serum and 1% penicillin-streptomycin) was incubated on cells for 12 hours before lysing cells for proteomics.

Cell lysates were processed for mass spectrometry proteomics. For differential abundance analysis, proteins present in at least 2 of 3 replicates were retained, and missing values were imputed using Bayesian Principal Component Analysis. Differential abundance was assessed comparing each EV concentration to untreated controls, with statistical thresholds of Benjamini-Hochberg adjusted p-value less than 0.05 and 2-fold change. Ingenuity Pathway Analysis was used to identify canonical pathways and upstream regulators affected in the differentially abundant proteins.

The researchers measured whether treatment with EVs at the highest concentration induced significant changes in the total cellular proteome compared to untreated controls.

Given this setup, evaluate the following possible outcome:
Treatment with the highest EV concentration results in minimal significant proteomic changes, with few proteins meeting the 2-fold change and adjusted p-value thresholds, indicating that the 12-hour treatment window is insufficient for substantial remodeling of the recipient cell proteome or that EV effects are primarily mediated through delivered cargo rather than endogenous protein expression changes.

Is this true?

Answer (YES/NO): NO